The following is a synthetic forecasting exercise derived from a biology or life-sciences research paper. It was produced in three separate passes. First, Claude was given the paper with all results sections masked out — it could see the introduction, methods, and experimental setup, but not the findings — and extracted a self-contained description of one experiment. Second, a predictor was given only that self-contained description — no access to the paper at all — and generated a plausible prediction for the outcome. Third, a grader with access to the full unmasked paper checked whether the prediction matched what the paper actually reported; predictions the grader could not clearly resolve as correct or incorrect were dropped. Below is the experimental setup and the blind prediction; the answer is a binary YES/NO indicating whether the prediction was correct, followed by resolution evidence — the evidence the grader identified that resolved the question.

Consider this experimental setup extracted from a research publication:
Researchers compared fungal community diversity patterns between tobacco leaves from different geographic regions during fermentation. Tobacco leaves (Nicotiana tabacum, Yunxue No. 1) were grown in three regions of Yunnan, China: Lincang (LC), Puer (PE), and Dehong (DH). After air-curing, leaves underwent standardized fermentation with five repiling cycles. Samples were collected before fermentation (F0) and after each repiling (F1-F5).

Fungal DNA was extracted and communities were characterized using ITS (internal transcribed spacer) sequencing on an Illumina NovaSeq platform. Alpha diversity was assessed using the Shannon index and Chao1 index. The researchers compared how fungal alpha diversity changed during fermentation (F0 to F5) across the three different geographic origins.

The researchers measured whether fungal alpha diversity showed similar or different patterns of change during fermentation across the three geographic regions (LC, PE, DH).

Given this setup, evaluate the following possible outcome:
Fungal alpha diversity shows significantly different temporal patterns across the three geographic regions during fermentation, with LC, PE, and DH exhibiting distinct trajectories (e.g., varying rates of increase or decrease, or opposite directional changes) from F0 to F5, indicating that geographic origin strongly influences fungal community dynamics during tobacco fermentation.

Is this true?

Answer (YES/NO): NO